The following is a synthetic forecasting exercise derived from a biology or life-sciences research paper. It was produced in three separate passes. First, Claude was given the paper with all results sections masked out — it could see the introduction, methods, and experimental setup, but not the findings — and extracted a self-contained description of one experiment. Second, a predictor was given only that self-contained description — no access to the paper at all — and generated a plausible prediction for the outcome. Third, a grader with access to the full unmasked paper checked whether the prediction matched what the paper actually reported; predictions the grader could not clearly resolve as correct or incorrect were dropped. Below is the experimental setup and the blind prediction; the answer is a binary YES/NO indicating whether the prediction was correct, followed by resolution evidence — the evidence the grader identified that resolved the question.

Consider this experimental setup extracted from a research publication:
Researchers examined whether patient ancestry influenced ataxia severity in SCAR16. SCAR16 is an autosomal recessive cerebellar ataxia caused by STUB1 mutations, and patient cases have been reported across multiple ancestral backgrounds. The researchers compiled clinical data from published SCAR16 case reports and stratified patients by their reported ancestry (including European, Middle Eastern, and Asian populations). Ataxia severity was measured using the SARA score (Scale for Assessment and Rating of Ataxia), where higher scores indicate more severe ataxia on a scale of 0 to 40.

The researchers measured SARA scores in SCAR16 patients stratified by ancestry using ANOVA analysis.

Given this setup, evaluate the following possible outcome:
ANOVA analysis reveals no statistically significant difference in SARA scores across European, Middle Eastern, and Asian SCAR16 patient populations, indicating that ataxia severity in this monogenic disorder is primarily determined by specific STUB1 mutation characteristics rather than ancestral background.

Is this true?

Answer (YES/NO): NO